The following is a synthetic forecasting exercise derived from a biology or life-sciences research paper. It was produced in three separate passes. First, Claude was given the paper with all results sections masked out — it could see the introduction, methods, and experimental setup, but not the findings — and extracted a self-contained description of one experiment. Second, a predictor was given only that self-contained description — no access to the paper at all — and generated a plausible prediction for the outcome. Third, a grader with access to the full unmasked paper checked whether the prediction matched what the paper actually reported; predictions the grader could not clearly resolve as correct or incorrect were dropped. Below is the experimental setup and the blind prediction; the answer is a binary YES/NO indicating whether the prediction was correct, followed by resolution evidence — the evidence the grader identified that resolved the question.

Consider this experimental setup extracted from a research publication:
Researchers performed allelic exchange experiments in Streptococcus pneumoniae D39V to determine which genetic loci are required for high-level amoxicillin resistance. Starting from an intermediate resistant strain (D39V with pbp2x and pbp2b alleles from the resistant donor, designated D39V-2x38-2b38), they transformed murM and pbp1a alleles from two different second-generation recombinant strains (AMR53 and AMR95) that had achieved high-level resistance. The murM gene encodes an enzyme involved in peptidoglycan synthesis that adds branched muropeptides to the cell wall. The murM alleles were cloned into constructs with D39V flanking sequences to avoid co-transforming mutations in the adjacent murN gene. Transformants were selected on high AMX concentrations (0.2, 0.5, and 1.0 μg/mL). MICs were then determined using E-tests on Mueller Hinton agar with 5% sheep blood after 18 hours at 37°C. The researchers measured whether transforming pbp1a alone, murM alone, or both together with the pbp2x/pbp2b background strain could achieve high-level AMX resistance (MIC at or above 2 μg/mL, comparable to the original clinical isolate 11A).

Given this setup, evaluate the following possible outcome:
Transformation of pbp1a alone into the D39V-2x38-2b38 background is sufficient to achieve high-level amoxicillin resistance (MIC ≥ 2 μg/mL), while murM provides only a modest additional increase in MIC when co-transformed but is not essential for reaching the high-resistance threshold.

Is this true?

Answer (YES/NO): NO